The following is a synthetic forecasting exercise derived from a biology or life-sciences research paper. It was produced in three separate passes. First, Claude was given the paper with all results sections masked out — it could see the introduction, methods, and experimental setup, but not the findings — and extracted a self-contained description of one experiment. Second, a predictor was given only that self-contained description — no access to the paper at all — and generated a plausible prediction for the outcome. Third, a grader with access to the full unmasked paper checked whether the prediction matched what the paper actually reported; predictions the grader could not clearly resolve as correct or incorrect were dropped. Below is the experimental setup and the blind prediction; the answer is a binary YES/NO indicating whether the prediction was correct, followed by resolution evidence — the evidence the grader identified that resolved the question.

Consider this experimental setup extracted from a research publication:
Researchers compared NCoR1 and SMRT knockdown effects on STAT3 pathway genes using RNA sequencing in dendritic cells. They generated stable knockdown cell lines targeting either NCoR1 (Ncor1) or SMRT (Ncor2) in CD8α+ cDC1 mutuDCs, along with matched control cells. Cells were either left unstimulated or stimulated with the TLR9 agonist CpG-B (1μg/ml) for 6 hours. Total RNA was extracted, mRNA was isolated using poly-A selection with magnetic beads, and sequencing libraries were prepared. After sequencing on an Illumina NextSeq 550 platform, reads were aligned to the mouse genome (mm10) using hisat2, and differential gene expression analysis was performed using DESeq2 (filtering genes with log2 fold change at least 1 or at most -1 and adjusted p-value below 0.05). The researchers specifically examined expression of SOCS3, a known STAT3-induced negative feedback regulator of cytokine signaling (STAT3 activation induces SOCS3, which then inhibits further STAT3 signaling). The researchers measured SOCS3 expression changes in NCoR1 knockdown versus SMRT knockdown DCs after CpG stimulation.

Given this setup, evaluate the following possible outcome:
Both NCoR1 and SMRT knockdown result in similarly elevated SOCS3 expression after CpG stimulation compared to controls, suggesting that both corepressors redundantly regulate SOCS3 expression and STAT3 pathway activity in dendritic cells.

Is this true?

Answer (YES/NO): NO